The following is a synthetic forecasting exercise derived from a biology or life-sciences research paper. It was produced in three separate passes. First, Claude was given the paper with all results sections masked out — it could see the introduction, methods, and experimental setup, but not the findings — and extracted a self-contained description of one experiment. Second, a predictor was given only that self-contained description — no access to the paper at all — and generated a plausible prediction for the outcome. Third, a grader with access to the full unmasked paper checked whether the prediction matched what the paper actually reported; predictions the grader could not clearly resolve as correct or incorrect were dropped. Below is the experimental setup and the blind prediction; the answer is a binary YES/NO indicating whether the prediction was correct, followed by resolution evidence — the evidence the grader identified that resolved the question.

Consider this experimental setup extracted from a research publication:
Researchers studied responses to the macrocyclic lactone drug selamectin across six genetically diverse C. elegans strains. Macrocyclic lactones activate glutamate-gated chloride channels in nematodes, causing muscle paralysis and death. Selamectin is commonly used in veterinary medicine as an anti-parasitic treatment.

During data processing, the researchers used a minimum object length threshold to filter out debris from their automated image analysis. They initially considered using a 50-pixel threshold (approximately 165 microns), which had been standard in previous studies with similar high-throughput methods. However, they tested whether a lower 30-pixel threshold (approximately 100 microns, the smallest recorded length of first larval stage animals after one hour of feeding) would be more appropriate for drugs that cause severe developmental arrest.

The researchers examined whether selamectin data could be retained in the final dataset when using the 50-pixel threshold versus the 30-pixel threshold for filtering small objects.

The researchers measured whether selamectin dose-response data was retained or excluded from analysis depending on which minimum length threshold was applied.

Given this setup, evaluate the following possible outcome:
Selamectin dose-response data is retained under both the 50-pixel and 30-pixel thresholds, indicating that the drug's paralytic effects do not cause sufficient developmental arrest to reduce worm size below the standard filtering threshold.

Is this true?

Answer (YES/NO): NO